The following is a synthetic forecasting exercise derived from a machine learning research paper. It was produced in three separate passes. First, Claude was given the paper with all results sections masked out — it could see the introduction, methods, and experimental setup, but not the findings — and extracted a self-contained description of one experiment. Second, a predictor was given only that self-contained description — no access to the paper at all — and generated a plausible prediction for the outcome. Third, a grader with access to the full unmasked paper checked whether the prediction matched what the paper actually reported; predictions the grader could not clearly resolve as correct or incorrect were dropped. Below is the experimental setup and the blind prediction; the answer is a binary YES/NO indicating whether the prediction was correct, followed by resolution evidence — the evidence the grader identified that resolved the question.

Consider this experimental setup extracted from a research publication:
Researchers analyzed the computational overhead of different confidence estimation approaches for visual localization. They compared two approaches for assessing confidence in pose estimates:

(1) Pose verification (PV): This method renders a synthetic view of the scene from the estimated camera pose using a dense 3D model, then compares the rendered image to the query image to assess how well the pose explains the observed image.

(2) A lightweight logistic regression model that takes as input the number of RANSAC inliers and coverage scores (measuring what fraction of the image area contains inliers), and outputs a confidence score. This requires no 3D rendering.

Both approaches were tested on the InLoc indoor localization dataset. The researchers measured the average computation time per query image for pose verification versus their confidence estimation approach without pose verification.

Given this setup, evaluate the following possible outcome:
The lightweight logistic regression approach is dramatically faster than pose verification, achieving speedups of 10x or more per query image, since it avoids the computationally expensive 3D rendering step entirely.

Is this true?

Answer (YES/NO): YES